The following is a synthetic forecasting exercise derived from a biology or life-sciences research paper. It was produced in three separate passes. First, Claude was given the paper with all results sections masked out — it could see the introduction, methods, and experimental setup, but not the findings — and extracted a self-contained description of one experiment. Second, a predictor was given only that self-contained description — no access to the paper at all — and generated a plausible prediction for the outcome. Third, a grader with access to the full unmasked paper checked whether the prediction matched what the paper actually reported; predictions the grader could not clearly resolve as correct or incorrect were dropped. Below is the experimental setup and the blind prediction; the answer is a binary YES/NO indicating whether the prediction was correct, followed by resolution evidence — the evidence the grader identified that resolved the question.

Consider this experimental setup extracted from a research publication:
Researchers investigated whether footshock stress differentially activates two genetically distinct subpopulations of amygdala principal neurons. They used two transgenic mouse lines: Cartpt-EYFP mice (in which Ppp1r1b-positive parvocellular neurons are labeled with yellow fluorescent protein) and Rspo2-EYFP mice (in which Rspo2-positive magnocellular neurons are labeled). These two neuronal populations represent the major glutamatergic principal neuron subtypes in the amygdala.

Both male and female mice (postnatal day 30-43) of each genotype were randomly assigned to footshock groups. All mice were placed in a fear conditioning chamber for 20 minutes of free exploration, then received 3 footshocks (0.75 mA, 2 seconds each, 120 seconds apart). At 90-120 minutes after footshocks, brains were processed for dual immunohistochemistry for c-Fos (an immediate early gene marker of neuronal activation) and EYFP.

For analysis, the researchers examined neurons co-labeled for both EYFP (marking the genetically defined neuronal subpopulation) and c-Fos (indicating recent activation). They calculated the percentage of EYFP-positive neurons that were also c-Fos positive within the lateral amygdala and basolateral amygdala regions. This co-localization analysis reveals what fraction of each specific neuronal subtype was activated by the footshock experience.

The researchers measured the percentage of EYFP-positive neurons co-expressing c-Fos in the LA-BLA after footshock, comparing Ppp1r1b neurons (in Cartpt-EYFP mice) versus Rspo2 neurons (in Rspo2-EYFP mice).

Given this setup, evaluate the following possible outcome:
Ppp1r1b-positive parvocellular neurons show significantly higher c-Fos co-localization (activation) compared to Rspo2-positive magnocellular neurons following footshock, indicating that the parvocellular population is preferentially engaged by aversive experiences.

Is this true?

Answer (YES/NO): NO